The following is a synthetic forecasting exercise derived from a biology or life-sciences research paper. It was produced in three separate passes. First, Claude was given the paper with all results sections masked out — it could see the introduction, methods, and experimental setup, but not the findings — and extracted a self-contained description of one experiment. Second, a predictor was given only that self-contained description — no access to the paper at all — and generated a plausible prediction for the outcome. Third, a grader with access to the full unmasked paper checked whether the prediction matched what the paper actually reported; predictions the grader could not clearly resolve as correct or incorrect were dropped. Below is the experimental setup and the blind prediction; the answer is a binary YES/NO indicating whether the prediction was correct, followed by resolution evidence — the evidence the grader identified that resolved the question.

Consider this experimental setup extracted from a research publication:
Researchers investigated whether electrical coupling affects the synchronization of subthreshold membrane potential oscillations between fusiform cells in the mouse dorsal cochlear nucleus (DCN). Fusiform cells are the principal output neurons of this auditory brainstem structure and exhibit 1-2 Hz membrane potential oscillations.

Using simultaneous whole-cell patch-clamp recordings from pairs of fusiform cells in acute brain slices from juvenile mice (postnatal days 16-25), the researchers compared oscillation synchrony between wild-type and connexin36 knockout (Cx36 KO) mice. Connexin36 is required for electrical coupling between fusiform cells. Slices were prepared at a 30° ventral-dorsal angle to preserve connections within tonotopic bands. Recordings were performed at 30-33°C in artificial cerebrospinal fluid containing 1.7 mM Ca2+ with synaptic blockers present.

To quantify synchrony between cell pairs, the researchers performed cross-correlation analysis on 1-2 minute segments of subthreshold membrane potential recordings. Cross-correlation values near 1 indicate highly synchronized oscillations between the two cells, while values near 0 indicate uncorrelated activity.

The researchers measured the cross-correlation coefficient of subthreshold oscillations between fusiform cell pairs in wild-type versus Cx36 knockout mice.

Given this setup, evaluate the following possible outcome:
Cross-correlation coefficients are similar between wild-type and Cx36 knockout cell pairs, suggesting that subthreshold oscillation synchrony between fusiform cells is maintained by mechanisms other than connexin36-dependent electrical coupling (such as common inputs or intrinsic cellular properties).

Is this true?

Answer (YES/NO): NO